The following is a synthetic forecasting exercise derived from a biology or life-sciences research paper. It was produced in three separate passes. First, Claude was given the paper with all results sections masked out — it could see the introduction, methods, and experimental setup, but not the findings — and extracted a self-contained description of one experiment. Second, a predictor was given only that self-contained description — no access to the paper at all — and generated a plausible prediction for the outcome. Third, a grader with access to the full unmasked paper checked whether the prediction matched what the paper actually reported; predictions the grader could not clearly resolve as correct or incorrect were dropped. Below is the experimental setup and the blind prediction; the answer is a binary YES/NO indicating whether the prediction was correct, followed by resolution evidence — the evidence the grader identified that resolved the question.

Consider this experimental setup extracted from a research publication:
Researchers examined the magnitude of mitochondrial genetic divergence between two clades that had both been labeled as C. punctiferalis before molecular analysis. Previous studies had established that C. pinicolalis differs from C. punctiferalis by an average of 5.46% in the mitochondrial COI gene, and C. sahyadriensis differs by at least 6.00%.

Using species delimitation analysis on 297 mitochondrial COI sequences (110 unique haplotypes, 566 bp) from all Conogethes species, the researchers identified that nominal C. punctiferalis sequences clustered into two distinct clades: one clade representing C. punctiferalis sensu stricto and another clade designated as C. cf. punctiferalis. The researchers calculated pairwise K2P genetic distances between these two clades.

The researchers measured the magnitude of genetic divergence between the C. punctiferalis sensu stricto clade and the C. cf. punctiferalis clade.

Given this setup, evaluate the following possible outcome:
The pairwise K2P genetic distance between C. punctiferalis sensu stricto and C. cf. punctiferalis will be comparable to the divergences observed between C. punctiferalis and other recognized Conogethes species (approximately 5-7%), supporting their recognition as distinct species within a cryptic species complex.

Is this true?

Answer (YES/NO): YES